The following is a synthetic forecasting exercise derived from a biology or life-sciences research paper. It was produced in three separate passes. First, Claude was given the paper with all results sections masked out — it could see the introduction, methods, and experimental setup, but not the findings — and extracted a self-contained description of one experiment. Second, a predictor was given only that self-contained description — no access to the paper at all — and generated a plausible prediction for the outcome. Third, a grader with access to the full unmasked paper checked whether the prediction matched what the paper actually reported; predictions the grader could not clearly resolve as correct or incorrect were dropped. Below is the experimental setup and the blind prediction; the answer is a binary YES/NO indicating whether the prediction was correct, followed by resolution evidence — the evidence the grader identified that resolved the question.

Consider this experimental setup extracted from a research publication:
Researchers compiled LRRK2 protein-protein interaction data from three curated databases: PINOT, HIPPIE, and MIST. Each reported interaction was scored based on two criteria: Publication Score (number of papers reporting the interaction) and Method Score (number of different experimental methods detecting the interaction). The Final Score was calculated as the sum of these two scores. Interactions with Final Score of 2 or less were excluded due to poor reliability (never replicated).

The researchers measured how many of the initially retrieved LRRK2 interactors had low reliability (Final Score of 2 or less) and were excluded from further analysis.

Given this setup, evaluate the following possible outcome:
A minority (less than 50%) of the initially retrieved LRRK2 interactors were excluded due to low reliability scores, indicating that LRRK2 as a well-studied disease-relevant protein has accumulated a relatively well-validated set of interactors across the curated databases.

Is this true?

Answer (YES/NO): NO